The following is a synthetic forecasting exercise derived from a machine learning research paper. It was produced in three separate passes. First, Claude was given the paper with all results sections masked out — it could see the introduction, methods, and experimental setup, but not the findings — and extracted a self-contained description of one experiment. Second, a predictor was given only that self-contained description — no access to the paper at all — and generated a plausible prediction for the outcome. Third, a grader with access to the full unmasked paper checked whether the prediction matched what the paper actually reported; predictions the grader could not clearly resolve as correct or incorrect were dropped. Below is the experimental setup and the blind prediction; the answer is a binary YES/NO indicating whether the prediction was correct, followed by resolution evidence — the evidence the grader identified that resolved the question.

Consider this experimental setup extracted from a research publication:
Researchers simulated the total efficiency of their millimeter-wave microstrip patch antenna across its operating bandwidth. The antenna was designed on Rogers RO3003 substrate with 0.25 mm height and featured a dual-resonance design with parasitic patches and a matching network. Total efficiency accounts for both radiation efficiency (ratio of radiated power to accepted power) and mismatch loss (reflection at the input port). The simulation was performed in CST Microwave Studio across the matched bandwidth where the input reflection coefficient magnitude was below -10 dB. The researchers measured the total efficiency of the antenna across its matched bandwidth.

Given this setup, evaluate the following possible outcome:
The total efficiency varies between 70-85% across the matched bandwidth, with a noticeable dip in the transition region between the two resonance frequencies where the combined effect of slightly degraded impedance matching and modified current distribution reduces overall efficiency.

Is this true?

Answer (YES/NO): NO